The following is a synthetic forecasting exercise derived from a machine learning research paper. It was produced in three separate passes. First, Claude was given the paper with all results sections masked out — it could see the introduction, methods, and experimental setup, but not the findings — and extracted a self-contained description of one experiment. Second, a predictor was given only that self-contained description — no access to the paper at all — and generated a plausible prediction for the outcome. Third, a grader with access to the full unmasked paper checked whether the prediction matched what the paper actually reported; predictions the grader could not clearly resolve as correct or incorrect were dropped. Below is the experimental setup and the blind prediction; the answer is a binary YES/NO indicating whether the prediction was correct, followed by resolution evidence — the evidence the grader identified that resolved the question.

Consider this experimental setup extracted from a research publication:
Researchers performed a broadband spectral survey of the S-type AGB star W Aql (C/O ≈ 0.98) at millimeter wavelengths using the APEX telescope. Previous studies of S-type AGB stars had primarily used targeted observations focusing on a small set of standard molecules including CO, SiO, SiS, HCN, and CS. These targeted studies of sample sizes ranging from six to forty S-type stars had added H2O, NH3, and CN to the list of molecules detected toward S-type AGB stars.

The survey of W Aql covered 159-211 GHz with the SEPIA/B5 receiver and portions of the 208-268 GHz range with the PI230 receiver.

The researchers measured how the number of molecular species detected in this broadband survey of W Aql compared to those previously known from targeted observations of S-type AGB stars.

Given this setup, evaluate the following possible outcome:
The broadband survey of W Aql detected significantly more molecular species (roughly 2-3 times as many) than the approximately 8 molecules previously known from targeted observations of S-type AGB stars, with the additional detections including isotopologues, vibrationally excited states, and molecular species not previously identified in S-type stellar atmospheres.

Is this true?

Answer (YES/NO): YES